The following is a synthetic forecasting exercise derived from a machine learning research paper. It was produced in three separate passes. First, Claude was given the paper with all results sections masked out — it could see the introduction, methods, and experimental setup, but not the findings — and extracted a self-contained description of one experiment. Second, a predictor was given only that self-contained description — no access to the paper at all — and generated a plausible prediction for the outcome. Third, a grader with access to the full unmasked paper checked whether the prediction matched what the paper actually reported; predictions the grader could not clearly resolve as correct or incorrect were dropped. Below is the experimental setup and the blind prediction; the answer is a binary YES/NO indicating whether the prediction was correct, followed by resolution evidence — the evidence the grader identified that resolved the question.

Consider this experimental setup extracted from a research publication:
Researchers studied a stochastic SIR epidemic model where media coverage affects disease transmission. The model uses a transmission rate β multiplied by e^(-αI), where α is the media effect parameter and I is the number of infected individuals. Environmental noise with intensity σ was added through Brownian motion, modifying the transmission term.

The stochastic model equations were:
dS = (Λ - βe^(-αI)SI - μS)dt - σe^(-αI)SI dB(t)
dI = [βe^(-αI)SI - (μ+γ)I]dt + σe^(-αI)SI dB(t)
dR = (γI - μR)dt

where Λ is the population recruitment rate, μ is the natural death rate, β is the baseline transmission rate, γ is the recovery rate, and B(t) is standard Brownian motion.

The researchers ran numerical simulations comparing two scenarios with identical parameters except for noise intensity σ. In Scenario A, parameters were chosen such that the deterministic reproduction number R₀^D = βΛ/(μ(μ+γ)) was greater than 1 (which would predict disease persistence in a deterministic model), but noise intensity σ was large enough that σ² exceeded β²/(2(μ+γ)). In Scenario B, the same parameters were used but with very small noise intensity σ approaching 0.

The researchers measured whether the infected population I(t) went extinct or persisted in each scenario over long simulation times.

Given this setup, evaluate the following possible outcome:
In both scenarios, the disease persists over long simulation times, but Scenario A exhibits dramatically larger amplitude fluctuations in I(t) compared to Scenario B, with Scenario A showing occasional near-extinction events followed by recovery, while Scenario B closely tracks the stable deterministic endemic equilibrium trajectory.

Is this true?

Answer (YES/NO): NO